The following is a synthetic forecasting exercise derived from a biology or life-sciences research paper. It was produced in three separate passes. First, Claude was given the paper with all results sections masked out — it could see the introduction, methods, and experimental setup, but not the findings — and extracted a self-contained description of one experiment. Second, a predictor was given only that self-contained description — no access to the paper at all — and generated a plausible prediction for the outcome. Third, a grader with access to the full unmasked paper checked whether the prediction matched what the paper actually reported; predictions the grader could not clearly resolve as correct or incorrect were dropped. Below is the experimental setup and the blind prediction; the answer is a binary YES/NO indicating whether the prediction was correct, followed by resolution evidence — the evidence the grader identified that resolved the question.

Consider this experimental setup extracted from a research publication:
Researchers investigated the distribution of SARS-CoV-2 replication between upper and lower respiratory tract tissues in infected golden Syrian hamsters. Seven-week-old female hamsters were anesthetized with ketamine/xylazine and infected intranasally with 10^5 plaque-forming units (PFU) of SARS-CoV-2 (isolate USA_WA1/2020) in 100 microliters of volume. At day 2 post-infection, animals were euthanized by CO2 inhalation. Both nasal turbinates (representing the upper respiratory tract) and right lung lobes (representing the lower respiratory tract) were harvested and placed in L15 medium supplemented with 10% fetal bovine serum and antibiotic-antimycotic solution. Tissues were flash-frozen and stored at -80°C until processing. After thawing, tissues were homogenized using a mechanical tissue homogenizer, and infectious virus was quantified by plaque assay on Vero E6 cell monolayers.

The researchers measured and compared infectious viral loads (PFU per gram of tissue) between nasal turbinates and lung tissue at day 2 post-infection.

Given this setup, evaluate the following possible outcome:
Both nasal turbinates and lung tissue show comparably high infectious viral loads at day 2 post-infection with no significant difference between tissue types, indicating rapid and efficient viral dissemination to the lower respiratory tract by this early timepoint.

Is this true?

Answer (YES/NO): YES